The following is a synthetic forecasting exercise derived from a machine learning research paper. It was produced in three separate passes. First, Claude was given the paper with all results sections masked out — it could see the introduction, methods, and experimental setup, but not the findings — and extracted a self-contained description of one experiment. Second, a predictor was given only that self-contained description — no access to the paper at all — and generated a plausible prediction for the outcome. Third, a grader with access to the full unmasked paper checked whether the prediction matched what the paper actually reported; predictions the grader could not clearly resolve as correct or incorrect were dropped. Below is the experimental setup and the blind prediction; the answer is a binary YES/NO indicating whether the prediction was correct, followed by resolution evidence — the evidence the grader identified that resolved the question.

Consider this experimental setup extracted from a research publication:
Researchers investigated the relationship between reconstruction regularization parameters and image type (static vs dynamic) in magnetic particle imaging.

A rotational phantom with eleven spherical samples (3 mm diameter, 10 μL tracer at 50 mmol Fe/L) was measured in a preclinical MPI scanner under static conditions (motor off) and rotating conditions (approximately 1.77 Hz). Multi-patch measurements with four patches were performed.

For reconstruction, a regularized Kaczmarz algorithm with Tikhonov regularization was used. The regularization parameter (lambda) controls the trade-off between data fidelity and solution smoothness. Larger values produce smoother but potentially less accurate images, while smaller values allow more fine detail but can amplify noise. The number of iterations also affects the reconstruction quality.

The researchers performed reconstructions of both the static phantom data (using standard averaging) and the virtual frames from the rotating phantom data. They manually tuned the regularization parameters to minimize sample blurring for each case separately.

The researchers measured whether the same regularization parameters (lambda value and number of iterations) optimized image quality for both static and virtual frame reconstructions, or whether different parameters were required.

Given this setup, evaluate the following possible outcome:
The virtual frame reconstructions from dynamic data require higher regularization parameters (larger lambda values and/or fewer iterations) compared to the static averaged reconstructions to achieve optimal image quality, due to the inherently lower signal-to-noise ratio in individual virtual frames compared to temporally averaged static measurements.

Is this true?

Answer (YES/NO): YES